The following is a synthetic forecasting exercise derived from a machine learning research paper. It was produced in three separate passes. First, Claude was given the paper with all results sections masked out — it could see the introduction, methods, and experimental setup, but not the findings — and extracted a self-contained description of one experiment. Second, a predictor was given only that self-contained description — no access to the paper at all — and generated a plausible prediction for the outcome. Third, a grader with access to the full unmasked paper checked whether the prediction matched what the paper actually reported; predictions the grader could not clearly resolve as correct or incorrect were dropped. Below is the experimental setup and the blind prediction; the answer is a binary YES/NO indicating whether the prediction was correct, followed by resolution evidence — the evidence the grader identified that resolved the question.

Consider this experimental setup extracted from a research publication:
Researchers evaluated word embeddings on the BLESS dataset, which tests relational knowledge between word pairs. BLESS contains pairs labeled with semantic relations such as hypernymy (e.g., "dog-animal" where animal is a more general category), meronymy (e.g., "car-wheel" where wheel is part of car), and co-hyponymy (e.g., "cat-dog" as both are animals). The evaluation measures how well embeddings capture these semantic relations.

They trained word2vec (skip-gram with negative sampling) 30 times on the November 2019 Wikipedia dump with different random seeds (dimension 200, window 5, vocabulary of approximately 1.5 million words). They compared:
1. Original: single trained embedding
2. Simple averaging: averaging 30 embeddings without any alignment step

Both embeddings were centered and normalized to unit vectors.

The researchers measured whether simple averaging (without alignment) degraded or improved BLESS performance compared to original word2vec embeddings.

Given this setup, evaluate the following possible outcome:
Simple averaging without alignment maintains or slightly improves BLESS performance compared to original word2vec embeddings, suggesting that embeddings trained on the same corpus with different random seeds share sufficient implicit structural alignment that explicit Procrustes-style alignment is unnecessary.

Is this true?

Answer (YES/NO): NO